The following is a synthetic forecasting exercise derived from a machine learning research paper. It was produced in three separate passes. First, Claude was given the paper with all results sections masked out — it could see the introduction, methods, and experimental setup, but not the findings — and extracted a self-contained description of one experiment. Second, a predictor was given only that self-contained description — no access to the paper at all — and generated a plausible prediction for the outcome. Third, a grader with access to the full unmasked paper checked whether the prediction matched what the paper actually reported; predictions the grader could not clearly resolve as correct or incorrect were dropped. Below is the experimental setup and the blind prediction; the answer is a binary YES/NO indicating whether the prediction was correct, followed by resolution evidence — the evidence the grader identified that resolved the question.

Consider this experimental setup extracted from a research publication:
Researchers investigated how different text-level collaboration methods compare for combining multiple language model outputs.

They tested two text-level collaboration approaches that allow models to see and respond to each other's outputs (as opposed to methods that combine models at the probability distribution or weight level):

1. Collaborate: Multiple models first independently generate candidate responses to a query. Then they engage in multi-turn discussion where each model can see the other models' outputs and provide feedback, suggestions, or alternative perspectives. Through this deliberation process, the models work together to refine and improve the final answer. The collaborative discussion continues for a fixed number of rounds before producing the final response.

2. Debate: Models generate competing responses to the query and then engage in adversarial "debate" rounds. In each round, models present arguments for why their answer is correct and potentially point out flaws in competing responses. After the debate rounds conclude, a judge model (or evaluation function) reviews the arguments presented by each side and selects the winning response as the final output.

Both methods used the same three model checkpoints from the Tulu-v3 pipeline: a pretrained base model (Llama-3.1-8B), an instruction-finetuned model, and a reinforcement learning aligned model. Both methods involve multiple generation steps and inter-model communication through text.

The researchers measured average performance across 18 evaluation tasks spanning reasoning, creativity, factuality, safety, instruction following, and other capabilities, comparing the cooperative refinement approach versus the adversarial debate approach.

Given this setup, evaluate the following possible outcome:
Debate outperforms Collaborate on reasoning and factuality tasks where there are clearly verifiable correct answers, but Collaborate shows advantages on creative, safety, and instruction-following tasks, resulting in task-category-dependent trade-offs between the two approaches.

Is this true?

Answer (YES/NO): NO